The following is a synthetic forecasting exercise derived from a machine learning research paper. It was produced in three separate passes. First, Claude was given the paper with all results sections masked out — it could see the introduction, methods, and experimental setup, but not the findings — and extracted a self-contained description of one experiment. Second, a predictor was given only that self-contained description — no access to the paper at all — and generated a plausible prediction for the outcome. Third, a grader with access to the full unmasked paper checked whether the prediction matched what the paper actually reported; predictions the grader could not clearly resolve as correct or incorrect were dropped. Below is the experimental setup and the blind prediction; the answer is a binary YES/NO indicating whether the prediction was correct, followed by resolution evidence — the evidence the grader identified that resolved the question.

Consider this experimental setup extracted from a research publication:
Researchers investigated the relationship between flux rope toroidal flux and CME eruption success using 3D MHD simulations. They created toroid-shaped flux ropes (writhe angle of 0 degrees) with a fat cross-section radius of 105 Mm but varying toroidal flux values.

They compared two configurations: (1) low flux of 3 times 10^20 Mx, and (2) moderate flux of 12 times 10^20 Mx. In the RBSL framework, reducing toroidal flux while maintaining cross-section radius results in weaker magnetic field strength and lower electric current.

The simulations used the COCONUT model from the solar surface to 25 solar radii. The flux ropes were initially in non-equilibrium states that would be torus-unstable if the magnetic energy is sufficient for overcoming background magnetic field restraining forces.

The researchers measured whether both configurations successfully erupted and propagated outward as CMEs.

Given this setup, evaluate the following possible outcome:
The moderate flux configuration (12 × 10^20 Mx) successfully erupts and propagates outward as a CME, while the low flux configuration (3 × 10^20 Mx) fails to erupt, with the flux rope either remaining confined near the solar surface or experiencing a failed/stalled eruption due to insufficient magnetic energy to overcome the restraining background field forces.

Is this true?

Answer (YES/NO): YES